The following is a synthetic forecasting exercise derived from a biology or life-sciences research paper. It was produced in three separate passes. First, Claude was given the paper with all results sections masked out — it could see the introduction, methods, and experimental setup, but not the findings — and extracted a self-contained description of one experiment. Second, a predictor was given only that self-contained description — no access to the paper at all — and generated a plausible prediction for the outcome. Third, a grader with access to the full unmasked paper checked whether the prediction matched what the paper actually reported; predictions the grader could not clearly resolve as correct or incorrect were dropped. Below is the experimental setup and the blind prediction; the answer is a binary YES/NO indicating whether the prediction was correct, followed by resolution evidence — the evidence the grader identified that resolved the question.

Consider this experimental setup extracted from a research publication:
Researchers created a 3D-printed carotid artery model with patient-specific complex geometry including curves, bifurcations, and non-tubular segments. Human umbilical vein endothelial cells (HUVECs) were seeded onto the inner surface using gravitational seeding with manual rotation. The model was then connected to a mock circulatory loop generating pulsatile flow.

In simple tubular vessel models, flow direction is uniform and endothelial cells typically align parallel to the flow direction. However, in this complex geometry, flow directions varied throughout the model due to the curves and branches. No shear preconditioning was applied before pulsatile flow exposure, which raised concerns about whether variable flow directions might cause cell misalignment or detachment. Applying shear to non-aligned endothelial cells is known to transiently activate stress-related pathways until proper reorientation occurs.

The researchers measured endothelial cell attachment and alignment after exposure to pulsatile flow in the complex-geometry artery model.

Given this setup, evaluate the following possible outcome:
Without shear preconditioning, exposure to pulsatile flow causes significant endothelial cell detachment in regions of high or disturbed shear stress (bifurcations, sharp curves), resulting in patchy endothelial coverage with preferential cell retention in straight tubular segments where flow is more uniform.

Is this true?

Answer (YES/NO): NO